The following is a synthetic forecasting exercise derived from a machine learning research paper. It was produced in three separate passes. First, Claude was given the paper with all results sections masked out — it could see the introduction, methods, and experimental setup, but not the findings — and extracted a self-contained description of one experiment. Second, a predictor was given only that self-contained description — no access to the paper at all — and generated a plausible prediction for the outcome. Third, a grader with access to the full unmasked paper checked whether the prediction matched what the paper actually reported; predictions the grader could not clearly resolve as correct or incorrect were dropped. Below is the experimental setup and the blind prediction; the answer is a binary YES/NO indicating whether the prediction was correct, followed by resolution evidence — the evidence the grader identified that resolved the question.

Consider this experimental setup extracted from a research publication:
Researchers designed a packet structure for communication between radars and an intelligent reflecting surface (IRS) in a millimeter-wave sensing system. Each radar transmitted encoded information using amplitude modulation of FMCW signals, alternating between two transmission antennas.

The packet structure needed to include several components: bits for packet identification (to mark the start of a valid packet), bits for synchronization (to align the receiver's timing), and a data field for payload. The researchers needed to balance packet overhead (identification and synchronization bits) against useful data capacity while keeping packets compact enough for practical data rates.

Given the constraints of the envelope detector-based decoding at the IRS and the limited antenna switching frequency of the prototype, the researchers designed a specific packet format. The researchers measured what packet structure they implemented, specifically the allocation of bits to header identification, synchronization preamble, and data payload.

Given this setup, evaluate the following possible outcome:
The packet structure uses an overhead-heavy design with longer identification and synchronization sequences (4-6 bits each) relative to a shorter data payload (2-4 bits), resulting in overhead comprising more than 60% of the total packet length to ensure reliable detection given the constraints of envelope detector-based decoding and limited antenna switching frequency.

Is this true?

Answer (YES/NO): NO